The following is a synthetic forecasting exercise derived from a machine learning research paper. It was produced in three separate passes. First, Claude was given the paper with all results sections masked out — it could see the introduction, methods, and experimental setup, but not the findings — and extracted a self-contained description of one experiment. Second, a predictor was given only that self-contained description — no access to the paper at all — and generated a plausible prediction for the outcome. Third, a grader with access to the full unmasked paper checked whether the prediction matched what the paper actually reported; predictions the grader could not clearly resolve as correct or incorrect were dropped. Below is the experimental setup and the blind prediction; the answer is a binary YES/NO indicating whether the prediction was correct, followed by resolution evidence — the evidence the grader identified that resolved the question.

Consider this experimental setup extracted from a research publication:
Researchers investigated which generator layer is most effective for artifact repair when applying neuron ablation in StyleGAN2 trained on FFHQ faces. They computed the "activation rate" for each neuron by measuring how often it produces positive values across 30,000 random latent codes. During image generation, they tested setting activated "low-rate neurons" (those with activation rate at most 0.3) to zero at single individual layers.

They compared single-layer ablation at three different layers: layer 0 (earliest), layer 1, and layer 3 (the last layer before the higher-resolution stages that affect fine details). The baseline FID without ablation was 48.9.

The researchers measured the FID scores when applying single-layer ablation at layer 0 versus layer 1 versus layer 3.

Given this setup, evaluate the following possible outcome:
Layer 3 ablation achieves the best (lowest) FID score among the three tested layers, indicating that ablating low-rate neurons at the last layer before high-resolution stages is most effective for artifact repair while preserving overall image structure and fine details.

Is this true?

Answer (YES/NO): YES